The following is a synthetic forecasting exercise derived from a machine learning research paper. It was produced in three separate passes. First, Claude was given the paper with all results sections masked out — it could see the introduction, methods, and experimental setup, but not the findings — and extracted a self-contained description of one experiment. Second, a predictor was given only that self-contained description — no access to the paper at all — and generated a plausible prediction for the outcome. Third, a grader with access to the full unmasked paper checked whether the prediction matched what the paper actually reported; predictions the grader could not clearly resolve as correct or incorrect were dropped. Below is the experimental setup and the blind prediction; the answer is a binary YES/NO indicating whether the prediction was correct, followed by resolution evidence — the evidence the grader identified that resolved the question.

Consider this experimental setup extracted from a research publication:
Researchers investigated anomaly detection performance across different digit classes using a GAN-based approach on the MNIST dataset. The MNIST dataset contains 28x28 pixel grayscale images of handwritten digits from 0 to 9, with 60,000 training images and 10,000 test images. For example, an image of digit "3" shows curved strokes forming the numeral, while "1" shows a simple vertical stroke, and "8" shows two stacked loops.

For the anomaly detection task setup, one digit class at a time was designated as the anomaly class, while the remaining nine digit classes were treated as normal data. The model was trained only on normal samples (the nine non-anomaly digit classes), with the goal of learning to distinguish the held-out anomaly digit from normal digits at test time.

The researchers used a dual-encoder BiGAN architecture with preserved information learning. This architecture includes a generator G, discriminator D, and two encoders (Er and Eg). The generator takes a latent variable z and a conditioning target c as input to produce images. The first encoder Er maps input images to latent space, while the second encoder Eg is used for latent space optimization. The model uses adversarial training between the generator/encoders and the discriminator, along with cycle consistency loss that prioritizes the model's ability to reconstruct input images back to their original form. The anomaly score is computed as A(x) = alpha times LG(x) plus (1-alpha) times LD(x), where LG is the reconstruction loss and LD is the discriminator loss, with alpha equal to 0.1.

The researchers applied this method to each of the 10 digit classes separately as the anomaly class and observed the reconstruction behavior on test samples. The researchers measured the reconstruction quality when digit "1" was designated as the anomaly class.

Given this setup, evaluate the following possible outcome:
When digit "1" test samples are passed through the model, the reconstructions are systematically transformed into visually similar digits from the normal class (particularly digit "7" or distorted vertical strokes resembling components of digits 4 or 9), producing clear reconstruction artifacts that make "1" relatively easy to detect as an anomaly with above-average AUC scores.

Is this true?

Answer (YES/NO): NO